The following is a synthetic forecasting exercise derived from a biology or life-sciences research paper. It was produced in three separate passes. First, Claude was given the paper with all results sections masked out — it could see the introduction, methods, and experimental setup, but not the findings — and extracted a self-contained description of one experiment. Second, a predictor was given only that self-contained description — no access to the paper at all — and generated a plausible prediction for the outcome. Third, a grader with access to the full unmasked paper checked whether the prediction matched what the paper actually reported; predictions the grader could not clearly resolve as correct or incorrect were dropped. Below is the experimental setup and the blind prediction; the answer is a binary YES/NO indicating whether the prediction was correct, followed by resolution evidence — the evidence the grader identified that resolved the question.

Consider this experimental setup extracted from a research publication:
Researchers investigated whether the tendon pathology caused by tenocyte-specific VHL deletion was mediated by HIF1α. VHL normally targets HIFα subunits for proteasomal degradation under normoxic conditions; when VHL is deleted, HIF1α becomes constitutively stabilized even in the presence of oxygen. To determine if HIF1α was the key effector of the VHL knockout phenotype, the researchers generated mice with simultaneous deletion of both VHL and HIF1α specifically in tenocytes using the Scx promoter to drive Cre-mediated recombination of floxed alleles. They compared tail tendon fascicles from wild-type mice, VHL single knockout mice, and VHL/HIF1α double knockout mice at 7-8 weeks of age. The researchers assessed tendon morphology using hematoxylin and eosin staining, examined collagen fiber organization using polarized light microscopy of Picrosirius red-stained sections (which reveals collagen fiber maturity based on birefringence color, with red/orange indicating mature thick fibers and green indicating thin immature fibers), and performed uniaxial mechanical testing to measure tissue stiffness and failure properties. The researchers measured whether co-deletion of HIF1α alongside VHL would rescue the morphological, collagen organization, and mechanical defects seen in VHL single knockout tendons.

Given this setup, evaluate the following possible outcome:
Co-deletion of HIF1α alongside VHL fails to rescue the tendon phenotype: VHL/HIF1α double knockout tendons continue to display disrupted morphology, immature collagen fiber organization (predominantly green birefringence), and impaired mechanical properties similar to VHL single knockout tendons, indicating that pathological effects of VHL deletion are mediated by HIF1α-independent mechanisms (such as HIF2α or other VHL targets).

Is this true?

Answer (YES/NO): NO